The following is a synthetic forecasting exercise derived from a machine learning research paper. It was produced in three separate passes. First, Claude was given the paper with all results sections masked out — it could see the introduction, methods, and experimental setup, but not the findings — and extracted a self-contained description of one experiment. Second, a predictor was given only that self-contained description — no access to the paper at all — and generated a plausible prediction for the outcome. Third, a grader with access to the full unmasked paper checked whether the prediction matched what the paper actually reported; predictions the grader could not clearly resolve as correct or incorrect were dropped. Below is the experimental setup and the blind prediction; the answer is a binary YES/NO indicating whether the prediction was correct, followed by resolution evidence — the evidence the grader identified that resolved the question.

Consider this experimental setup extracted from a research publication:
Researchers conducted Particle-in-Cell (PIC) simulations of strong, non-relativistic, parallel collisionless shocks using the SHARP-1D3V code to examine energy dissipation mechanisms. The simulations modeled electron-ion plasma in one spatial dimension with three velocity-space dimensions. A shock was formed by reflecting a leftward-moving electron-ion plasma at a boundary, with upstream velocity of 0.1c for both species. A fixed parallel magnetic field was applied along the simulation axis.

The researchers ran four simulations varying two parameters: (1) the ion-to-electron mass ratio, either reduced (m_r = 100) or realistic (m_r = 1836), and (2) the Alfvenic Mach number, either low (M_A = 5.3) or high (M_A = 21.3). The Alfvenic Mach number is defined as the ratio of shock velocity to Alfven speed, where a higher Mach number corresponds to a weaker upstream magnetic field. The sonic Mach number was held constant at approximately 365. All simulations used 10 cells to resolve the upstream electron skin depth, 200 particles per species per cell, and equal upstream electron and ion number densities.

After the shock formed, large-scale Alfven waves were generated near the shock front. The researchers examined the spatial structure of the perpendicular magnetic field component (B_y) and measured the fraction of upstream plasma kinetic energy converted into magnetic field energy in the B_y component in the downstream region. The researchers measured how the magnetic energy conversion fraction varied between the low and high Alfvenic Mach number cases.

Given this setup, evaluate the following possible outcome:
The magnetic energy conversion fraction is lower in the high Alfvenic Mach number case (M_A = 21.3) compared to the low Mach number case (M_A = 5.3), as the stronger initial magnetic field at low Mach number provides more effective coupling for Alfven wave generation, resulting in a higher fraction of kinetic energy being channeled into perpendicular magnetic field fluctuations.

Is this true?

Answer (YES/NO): NO